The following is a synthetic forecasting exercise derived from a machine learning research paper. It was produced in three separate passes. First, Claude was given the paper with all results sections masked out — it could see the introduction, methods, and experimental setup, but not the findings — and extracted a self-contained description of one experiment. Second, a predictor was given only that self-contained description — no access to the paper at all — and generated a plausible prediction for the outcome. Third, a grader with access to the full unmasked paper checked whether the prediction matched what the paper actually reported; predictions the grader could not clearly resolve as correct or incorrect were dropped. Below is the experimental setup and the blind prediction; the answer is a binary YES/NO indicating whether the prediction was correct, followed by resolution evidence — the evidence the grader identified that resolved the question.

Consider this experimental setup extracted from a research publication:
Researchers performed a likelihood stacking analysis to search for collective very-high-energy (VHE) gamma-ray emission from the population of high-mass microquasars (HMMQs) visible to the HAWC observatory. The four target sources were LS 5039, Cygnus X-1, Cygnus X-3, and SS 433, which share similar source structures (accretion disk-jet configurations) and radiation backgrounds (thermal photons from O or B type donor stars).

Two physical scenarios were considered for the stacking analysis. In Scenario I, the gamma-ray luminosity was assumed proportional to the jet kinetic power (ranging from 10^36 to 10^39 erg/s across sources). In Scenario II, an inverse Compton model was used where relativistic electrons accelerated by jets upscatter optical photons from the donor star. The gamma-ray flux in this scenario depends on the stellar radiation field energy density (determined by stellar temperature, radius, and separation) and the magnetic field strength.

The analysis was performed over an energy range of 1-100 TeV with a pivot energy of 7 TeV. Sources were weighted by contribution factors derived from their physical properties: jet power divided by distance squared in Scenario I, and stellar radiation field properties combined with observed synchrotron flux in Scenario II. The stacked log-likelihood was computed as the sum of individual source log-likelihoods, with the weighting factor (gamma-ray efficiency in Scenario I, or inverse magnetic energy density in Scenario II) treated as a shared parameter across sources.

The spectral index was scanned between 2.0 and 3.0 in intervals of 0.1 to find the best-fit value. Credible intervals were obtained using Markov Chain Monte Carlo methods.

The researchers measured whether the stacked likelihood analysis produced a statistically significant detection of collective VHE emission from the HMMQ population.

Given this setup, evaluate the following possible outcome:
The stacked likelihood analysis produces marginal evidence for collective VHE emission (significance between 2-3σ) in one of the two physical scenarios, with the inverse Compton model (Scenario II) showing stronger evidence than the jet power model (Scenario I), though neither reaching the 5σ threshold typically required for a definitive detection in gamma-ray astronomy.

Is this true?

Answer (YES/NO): NO